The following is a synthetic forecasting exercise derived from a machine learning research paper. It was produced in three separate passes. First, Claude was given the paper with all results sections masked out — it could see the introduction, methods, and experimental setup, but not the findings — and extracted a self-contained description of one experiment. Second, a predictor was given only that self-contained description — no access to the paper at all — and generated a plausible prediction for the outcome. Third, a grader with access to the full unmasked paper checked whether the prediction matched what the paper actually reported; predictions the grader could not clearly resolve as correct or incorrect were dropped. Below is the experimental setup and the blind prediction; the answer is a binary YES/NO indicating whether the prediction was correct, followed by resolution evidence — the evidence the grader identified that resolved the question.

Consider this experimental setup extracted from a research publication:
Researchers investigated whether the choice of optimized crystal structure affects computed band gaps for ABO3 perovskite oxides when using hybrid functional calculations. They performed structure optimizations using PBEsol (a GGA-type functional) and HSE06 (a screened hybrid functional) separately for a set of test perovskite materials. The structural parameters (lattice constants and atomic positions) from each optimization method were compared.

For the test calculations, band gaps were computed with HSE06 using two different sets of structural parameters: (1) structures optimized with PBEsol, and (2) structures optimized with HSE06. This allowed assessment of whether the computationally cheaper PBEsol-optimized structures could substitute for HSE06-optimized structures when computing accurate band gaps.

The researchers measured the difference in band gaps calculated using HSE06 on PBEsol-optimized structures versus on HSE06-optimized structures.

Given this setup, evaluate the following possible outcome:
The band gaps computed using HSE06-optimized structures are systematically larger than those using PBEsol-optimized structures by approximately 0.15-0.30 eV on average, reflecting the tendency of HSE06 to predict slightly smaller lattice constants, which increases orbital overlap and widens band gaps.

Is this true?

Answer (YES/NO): NO